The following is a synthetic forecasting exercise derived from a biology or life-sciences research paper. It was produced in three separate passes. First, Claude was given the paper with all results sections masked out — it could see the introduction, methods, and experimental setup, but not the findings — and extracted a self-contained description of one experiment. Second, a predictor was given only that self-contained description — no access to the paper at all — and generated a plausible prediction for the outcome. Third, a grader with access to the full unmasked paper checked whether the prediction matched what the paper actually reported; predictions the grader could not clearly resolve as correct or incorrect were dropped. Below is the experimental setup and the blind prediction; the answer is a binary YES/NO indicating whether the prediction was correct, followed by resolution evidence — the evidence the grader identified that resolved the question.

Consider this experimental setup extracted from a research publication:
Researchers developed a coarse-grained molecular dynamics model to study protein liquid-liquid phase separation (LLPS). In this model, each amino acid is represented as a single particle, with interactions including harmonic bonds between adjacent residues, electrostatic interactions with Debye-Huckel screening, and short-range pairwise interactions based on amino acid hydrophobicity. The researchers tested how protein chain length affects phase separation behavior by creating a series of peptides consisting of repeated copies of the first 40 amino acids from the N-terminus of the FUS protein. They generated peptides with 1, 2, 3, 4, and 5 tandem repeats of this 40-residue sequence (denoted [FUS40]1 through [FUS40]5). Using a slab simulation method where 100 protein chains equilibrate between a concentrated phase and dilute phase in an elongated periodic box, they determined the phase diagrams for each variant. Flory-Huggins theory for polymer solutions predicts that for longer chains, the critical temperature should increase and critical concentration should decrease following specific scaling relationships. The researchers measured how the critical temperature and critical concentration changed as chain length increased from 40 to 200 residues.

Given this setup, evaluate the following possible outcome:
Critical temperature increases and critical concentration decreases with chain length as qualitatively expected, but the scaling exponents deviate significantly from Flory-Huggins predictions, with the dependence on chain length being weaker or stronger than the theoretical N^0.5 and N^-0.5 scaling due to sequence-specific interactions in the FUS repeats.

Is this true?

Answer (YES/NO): NO